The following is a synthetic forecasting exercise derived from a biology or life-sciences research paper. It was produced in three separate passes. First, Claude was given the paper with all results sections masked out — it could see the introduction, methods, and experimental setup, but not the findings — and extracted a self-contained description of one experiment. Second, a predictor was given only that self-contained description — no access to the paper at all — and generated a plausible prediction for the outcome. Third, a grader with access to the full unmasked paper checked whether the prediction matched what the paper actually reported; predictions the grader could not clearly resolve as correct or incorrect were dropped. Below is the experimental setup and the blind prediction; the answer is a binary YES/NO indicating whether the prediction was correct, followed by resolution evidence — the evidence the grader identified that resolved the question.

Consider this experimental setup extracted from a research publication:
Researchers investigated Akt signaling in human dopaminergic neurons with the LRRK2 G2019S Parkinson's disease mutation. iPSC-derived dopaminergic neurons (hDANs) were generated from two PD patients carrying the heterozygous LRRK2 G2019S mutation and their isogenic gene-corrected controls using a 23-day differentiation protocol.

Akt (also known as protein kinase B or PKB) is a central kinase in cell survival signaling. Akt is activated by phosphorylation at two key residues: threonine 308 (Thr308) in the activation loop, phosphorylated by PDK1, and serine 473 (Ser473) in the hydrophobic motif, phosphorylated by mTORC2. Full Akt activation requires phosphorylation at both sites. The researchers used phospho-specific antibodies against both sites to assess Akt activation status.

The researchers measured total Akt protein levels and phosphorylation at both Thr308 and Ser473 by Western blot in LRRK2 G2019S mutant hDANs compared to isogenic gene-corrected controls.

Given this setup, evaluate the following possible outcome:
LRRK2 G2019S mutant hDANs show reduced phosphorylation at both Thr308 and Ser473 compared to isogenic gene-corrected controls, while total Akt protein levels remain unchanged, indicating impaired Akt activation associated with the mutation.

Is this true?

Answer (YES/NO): NO